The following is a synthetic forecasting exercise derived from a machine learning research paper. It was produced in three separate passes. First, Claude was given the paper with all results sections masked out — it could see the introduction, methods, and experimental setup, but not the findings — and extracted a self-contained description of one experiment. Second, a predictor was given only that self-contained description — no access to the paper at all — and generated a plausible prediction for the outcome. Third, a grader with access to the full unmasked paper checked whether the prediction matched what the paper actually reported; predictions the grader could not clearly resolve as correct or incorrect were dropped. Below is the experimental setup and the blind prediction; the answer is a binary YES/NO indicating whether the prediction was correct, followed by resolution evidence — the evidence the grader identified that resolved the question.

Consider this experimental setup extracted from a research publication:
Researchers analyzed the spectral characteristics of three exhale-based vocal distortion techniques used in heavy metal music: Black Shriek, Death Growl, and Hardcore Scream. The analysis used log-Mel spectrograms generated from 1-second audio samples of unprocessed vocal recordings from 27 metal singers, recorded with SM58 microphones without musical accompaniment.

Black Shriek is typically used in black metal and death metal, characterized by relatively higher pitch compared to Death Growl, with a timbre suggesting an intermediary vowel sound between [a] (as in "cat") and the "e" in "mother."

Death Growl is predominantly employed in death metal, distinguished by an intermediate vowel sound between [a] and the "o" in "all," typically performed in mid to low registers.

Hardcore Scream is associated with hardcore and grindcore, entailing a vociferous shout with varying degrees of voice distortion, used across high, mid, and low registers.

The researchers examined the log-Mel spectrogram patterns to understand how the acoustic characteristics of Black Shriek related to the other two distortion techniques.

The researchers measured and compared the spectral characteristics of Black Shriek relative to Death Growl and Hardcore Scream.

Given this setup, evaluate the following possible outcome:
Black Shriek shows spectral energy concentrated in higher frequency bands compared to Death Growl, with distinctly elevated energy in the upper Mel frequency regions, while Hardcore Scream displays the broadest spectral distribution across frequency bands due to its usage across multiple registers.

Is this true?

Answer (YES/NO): NO